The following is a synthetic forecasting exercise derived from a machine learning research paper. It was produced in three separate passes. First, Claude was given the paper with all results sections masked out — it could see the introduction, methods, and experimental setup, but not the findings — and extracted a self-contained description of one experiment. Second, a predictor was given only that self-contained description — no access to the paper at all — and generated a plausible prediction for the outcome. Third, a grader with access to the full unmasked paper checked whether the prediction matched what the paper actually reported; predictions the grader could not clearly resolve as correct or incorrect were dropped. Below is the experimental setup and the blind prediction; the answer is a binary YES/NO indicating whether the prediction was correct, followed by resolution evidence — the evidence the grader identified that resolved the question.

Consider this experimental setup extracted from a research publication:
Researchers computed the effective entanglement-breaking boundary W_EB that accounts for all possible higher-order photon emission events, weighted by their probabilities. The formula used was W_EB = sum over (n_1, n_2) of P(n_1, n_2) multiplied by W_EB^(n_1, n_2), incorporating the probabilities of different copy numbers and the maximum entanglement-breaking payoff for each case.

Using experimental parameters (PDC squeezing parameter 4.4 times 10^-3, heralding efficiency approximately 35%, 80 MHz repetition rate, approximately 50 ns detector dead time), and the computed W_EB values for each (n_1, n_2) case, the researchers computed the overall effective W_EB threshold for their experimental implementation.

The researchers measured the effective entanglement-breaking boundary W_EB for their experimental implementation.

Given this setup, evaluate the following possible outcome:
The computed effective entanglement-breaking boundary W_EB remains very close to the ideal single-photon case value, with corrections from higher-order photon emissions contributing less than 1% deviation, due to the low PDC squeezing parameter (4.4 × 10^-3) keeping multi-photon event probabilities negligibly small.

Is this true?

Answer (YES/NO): YES